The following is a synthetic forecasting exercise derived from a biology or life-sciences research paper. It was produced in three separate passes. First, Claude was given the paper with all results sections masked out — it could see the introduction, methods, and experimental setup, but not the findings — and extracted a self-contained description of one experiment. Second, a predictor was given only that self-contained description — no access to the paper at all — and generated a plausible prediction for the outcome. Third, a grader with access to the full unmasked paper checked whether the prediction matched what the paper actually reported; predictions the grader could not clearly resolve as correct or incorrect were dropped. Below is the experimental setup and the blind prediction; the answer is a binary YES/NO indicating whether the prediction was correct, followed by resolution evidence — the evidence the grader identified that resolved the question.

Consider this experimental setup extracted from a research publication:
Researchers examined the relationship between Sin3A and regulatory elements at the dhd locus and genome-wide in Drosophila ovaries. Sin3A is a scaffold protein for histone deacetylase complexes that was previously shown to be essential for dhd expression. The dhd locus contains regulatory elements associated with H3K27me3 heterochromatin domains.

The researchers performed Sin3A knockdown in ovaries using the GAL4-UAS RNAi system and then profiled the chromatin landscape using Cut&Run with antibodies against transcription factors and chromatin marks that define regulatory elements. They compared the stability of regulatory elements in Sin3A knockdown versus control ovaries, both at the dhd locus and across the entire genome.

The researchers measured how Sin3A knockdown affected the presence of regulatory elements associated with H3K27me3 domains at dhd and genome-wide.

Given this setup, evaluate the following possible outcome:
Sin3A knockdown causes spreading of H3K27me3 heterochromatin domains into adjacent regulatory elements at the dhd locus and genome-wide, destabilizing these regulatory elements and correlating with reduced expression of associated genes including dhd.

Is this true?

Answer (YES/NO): NO